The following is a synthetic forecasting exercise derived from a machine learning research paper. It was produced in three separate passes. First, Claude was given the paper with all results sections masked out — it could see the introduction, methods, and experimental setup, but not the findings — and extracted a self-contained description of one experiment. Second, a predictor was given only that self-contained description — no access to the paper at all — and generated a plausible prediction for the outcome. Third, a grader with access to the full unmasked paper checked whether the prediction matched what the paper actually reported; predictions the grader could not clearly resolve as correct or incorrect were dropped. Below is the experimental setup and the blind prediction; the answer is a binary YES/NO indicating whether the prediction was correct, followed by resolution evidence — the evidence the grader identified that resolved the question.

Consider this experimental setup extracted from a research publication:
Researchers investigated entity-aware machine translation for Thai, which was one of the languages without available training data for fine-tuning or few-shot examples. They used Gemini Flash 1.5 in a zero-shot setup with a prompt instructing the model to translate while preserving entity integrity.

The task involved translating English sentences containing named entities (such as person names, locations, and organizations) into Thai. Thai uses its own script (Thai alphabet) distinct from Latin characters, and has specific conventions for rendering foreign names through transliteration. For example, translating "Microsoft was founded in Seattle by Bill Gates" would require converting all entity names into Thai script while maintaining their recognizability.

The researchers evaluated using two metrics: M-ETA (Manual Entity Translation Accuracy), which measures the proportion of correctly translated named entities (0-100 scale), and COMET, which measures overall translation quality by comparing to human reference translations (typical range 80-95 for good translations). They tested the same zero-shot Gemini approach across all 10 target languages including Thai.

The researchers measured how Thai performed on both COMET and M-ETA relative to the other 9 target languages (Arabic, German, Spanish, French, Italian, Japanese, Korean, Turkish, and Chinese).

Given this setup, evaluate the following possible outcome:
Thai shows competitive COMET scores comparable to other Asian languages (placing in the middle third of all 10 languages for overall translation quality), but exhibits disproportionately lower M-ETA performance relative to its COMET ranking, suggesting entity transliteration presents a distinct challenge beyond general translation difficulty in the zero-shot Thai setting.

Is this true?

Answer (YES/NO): NO